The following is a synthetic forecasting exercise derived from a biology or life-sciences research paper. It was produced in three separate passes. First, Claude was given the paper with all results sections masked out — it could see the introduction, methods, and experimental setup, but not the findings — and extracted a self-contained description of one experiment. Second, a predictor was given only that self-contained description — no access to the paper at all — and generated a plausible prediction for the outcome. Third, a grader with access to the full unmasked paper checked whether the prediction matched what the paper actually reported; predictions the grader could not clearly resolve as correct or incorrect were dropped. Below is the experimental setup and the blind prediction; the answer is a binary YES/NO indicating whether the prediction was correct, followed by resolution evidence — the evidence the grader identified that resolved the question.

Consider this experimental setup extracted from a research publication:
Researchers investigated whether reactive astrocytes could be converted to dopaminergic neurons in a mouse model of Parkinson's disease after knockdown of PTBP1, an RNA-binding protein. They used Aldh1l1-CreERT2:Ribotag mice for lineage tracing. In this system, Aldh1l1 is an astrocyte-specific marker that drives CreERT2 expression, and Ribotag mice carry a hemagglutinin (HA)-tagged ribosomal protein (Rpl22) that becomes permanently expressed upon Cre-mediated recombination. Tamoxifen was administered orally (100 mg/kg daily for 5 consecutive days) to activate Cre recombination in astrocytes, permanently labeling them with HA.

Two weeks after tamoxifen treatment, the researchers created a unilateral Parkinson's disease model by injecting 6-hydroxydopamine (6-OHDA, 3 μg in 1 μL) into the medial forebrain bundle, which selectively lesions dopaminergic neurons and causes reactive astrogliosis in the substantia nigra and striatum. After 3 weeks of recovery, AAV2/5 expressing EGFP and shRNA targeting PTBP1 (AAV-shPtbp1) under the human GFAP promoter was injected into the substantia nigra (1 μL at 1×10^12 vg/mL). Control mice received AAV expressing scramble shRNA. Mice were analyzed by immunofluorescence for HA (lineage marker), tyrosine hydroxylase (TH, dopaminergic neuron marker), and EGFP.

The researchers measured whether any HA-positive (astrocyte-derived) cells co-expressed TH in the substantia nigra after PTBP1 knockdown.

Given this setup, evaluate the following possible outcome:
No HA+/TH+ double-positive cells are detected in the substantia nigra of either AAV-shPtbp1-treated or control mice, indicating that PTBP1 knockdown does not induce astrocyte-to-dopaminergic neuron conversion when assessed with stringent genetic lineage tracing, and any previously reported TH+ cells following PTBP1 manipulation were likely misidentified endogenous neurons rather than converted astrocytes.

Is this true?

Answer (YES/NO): YES